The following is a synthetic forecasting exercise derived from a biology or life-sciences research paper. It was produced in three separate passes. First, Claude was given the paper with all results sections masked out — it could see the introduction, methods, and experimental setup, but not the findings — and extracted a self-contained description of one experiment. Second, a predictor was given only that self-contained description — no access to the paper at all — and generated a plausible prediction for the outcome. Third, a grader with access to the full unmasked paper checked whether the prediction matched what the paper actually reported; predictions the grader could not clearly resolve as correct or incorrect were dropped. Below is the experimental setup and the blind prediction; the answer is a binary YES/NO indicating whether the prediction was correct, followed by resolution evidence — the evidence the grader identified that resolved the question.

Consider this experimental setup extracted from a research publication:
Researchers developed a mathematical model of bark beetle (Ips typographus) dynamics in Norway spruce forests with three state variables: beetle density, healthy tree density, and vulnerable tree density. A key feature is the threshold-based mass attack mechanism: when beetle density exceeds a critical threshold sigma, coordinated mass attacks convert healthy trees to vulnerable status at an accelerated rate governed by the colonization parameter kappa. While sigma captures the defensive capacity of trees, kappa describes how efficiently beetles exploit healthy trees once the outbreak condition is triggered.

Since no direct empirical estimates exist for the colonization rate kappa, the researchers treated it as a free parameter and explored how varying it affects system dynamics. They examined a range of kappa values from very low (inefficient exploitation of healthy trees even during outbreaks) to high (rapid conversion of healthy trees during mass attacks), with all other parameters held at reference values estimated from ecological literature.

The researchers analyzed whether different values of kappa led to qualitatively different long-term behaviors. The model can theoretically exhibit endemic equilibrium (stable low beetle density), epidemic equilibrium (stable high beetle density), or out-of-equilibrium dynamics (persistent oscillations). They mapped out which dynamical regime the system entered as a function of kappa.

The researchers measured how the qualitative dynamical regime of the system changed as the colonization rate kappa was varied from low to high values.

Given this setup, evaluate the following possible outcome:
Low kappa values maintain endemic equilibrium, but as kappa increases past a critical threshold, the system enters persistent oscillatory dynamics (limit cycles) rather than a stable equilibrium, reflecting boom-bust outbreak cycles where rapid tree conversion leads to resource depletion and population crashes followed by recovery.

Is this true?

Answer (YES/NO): YES